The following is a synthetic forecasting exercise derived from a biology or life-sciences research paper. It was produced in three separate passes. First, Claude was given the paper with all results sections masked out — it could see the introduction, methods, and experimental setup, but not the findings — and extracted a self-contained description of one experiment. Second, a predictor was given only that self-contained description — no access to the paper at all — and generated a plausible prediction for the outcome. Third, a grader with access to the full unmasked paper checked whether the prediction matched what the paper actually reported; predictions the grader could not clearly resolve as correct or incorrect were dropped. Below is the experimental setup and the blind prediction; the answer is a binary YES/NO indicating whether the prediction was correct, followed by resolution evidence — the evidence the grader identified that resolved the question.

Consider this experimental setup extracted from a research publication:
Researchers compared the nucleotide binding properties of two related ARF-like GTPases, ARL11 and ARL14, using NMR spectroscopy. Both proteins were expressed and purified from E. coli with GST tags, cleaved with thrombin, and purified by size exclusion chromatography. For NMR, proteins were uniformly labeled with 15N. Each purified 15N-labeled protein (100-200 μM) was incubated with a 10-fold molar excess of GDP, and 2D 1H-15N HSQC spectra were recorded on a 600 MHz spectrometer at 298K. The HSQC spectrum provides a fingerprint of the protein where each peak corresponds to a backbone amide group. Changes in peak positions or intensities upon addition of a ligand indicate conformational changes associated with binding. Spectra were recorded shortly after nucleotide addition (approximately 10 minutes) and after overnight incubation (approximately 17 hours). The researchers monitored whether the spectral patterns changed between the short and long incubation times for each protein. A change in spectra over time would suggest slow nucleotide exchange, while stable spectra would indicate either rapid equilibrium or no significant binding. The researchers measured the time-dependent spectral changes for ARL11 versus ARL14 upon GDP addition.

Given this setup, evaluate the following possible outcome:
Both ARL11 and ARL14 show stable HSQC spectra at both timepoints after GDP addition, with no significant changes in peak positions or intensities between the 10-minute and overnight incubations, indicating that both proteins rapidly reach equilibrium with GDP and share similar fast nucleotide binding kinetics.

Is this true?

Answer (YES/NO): NO